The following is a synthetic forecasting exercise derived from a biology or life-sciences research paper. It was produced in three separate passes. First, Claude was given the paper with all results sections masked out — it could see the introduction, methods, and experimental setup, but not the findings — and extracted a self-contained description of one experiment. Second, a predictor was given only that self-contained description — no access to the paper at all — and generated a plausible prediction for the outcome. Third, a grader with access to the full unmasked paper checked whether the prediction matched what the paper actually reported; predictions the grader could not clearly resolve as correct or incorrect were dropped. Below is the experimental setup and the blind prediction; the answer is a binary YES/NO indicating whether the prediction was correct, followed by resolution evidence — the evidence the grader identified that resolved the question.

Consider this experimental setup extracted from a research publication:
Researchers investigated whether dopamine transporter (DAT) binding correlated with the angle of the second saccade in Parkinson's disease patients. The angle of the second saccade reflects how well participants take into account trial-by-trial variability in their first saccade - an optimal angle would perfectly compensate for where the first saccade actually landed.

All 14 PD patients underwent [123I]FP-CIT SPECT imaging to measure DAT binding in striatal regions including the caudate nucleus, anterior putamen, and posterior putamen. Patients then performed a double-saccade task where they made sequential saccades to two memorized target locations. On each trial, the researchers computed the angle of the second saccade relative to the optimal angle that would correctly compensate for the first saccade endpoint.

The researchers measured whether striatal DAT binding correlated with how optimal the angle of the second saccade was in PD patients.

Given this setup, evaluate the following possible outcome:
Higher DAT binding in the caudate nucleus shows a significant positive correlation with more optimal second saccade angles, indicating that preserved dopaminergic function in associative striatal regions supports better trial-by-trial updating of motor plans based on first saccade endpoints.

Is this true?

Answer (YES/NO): NO